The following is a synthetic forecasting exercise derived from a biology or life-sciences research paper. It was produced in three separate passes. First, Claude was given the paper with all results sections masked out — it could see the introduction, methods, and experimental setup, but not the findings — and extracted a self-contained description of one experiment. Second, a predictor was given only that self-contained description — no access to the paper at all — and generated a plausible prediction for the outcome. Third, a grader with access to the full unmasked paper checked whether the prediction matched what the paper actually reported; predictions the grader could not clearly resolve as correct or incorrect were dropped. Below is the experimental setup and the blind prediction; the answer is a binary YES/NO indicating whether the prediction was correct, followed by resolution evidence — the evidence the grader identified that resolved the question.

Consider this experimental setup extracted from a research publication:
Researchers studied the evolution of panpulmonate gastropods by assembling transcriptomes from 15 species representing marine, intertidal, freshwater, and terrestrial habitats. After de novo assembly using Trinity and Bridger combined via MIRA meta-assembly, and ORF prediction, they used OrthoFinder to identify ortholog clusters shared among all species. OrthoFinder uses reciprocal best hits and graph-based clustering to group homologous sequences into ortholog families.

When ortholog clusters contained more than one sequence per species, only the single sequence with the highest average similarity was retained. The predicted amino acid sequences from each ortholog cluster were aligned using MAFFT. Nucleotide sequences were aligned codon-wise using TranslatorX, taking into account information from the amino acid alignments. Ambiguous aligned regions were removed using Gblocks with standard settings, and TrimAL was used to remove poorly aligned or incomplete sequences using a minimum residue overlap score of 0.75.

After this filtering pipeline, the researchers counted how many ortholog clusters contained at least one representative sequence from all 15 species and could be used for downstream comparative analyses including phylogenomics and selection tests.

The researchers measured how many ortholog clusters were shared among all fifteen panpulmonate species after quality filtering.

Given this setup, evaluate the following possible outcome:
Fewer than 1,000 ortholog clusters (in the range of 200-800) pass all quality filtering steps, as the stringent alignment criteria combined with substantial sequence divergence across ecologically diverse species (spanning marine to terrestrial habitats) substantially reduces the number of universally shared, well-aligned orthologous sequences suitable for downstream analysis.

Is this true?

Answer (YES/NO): YES